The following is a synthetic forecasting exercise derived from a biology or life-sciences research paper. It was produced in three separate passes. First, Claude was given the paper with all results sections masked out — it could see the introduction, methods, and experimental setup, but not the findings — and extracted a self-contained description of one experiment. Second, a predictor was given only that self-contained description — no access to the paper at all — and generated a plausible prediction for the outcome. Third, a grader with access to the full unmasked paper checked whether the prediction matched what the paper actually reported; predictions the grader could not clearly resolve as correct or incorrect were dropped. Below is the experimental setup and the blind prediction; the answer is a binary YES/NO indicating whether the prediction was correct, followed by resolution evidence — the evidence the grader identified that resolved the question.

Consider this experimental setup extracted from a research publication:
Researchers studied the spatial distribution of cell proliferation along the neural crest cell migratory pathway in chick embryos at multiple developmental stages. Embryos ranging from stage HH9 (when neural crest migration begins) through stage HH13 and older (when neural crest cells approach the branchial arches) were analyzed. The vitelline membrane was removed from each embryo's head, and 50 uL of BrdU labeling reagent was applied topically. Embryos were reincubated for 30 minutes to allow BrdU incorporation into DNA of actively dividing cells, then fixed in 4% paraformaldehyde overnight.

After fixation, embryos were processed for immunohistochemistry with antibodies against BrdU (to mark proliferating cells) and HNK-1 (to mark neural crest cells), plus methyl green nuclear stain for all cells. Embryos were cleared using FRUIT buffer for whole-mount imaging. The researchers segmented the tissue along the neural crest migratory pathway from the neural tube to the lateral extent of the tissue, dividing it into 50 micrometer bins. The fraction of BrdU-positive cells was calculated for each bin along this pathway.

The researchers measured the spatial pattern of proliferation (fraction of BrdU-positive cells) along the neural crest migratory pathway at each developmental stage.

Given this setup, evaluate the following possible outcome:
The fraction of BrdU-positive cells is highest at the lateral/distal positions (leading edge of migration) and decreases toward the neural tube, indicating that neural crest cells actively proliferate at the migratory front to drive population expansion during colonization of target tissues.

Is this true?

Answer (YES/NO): NO